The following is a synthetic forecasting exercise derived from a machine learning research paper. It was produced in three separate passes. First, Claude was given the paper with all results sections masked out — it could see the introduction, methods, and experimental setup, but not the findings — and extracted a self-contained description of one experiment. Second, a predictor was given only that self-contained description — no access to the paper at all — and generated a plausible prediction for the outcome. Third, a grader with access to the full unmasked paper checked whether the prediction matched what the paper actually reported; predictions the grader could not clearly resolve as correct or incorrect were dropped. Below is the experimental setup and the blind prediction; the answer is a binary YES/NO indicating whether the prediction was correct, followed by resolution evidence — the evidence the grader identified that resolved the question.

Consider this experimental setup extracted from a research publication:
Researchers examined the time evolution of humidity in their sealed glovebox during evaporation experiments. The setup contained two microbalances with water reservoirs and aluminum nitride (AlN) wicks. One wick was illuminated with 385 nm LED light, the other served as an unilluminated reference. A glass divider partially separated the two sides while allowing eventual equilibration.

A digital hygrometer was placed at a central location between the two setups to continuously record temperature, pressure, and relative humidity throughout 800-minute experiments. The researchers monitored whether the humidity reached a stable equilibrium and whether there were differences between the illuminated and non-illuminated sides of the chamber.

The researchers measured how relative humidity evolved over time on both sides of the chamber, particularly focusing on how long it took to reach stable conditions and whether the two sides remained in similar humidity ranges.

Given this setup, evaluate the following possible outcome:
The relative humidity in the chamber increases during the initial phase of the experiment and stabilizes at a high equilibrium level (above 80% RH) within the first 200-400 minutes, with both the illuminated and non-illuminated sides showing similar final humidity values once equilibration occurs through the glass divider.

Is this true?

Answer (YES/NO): NO